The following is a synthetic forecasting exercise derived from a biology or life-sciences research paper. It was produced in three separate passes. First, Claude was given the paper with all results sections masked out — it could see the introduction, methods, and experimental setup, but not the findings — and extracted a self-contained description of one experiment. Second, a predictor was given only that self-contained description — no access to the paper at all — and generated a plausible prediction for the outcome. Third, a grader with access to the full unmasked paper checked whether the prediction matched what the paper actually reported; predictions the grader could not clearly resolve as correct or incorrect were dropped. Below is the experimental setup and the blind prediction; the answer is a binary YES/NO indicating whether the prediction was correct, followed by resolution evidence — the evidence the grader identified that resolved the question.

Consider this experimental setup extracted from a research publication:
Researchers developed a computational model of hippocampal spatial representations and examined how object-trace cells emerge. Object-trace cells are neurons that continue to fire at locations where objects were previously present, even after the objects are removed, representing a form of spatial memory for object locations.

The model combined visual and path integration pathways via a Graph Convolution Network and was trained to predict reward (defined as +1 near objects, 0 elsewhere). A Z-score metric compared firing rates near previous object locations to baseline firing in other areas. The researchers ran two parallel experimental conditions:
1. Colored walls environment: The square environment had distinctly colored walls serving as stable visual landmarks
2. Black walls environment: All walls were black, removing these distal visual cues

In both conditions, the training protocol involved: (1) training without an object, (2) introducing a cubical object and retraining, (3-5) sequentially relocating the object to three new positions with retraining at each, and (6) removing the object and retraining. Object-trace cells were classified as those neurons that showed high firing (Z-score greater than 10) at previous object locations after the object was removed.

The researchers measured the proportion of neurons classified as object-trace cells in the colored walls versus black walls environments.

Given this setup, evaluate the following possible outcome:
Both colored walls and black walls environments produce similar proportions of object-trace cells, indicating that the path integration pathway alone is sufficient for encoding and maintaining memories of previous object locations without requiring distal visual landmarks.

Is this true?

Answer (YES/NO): NO